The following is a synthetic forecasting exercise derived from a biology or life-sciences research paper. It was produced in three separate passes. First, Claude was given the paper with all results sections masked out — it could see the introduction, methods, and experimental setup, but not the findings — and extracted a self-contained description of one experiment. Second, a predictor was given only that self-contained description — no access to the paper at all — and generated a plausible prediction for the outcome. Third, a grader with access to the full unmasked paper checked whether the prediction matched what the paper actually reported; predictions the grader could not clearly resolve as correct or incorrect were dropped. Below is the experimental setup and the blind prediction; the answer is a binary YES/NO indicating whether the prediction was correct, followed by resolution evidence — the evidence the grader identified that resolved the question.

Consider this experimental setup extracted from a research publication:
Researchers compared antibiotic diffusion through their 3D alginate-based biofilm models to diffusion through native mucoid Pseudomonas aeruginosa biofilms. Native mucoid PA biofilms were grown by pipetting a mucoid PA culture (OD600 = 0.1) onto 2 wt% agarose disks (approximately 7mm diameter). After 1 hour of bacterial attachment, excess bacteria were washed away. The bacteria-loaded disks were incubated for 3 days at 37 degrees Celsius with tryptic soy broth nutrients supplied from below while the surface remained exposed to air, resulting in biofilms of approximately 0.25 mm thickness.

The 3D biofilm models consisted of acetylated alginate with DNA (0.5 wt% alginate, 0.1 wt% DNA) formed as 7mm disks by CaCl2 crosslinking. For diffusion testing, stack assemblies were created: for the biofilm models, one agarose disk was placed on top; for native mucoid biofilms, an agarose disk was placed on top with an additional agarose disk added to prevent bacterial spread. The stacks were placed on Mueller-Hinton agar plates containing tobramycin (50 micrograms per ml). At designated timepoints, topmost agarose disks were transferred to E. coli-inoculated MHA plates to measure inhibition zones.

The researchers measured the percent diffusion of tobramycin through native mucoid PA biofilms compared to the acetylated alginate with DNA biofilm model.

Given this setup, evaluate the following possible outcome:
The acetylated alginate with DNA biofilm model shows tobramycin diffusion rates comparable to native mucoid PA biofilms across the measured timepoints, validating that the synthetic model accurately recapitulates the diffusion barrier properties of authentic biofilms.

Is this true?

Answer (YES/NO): NO